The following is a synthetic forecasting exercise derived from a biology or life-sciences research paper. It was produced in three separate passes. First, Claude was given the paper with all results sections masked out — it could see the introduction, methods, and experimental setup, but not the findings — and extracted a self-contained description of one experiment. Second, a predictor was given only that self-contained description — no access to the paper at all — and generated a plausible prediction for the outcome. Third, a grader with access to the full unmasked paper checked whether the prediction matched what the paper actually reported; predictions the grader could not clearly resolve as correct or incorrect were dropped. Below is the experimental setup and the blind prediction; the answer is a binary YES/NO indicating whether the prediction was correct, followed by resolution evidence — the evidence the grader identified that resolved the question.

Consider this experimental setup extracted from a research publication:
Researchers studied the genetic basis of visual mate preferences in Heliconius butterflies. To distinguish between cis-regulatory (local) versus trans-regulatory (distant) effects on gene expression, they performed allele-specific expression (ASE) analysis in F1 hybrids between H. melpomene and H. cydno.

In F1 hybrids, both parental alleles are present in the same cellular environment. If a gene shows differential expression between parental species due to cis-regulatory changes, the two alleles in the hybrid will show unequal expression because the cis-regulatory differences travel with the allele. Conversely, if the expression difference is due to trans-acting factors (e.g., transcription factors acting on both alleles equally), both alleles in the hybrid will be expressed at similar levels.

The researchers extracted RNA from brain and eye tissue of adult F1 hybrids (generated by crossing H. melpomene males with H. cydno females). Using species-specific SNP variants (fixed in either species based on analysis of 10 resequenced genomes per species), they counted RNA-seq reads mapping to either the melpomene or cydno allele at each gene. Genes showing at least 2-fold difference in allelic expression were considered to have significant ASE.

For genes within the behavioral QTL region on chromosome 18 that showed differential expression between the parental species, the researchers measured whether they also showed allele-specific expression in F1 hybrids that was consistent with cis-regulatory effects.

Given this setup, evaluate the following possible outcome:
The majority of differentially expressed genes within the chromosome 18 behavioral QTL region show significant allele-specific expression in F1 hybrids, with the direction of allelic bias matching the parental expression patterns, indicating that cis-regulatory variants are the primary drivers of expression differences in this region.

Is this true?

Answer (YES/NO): NO